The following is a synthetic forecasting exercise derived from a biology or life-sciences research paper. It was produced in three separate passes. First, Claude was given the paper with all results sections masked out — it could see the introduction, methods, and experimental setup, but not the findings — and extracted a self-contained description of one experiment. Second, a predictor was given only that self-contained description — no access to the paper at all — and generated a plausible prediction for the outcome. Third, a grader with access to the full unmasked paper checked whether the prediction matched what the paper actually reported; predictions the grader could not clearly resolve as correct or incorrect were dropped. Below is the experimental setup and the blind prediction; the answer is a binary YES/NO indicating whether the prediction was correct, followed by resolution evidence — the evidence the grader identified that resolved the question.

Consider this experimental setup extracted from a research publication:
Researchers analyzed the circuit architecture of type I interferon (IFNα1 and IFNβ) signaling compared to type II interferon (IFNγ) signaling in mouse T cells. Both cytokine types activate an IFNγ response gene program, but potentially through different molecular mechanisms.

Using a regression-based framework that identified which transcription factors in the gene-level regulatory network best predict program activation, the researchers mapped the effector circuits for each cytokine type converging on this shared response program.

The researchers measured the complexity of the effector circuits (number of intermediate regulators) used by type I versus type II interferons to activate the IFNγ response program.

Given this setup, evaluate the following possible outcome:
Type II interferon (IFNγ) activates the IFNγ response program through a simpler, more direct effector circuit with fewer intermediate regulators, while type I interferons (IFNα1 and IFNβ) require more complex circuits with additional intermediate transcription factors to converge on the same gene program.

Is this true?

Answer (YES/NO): YES